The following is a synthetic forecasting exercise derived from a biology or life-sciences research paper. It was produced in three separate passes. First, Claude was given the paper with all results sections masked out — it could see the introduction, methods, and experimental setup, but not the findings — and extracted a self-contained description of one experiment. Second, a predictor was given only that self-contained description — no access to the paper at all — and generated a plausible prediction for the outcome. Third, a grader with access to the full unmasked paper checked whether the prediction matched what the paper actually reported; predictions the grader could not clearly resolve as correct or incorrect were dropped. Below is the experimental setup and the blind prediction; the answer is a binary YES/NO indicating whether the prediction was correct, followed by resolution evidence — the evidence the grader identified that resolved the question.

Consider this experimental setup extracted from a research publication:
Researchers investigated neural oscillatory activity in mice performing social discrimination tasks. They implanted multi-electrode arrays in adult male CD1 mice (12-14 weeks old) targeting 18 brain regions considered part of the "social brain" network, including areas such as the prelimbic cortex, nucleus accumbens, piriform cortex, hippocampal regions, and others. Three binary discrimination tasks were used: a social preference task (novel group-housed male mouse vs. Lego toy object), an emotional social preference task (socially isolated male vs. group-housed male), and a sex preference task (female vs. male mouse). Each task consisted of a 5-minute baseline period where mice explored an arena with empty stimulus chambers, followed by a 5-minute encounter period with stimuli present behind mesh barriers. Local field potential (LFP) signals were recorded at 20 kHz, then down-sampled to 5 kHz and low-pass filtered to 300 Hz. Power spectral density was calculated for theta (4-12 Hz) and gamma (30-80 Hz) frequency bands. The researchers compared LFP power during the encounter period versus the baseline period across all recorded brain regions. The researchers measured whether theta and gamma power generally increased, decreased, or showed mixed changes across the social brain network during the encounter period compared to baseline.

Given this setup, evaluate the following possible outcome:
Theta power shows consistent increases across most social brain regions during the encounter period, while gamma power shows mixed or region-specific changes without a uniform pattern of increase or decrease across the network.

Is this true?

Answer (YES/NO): NO